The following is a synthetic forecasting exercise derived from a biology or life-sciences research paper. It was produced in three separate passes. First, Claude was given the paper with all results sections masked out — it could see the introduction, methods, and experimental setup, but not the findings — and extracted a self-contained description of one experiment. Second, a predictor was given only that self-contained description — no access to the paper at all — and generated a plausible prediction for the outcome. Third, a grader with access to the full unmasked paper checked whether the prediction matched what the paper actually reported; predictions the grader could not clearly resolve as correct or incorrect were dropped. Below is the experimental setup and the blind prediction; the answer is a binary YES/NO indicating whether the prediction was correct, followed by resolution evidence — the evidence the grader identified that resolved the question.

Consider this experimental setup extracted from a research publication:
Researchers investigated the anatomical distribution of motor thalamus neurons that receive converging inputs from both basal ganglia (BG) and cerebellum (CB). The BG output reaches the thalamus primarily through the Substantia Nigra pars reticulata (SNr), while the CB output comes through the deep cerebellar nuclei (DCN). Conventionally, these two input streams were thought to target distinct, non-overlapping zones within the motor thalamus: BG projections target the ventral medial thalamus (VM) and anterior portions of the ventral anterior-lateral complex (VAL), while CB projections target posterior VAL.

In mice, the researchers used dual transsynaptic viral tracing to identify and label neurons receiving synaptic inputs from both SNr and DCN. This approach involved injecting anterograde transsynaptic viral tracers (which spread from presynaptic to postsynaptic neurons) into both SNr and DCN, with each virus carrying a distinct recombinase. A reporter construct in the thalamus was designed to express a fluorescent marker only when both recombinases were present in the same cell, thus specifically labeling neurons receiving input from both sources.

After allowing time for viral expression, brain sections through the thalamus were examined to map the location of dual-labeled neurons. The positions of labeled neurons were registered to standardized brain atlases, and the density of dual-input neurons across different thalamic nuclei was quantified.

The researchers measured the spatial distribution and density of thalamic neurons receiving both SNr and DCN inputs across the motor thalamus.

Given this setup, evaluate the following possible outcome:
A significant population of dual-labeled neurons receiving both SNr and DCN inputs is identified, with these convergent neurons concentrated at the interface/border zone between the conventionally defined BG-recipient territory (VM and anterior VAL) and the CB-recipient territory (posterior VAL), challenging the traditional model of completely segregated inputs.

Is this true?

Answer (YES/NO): YES